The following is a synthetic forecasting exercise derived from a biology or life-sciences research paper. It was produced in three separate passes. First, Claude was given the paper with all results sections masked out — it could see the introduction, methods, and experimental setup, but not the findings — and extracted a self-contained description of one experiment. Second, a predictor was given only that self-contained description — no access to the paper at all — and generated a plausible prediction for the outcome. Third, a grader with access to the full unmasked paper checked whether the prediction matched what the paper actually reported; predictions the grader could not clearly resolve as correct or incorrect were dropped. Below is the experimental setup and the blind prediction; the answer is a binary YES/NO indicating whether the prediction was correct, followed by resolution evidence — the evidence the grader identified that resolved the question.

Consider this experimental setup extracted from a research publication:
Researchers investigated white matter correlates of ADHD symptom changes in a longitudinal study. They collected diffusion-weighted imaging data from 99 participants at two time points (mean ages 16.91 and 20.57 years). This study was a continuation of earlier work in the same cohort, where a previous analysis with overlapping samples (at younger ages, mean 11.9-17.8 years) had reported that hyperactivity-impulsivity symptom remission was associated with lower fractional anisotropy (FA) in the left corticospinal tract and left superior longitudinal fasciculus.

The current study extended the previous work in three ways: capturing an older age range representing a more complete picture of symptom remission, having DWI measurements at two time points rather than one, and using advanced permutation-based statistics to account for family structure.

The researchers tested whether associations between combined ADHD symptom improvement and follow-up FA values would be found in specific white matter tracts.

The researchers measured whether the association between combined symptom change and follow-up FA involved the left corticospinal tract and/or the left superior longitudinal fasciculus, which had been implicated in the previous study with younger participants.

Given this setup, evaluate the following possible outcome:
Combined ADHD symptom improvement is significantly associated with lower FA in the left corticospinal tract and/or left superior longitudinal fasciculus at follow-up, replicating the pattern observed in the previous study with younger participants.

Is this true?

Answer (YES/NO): YES